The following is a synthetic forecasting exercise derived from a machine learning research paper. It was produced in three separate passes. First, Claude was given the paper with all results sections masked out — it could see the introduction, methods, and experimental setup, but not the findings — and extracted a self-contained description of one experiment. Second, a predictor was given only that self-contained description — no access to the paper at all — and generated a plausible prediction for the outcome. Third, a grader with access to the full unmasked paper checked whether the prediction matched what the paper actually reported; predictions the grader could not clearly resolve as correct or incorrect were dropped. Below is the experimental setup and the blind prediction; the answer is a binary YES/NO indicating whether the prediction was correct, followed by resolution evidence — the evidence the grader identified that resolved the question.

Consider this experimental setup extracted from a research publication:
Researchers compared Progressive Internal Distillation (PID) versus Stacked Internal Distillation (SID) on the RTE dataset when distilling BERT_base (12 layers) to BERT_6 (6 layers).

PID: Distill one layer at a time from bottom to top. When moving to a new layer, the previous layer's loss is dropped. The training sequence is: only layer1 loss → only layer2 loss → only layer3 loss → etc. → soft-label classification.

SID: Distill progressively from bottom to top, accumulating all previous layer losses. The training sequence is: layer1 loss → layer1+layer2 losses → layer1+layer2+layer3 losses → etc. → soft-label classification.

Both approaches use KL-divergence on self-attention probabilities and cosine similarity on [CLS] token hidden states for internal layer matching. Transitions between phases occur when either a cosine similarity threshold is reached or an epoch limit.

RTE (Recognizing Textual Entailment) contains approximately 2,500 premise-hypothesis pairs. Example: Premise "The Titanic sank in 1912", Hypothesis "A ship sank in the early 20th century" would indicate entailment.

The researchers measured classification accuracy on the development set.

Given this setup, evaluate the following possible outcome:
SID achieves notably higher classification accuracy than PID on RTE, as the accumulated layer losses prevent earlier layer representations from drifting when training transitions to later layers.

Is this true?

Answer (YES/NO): NO